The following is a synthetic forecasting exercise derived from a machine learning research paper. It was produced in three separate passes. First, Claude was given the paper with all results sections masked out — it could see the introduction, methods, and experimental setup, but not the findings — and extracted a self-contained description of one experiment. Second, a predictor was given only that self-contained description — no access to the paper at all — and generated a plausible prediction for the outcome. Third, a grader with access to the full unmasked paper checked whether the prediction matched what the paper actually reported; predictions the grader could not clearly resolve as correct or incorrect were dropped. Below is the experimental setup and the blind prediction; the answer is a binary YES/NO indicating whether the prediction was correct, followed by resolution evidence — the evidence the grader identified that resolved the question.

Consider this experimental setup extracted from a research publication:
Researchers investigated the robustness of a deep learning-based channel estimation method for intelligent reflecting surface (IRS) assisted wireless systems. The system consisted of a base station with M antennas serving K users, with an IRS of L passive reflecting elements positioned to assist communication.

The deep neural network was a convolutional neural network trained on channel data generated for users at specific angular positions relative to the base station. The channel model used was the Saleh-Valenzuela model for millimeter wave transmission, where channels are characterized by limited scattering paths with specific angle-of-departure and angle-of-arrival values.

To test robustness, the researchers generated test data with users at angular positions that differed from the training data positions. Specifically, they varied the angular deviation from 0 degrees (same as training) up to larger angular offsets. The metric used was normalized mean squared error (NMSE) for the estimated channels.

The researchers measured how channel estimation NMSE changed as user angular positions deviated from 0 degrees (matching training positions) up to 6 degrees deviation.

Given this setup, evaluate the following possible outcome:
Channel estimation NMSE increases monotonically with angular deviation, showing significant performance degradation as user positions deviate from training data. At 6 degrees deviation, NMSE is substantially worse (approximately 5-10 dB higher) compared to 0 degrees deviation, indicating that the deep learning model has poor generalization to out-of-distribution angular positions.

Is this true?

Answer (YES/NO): NO